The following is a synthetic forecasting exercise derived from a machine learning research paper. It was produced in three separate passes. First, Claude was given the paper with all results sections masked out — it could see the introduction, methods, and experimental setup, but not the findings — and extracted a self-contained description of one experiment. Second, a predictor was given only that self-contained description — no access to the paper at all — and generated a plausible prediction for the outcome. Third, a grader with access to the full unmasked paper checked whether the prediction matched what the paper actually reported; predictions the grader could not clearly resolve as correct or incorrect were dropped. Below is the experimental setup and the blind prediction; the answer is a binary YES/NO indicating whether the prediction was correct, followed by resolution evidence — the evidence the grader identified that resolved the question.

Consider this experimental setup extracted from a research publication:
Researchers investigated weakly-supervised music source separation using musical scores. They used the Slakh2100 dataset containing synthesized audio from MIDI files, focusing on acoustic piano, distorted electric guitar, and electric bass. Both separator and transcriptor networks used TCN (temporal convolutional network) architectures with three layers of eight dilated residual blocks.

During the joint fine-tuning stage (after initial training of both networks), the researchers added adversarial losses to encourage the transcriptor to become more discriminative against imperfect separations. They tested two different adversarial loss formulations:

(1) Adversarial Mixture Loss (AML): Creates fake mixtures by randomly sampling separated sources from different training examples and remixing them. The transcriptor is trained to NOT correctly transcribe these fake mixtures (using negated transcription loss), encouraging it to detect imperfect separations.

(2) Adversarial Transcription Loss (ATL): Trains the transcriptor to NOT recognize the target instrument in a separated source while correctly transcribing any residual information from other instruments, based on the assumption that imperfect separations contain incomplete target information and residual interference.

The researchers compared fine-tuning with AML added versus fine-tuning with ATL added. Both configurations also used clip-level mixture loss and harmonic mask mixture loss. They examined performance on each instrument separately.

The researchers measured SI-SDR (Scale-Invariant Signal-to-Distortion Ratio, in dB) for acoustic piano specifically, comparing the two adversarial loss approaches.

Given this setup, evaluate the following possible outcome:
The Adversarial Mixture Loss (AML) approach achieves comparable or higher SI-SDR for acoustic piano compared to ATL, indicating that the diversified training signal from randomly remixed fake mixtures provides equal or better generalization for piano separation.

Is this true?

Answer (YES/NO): NO